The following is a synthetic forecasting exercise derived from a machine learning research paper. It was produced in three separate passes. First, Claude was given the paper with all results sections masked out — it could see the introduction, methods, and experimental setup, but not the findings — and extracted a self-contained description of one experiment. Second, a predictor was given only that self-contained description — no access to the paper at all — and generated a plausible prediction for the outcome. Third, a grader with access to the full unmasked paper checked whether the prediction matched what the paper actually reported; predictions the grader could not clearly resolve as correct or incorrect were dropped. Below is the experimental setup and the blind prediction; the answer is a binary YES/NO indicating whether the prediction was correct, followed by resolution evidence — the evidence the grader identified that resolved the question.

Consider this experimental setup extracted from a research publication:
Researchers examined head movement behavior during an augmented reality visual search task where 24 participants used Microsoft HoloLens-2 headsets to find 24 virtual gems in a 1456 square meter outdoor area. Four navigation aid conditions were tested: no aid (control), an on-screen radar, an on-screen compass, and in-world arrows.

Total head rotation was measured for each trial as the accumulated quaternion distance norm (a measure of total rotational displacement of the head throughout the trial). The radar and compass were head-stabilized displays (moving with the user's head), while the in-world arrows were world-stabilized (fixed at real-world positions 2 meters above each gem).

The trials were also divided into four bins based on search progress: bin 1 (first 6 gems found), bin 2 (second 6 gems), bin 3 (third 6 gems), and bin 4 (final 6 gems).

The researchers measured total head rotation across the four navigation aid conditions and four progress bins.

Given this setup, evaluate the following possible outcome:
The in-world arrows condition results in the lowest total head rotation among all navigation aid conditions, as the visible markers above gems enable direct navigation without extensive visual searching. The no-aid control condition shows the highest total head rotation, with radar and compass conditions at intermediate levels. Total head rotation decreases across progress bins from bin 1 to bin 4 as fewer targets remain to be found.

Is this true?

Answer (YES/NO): NO